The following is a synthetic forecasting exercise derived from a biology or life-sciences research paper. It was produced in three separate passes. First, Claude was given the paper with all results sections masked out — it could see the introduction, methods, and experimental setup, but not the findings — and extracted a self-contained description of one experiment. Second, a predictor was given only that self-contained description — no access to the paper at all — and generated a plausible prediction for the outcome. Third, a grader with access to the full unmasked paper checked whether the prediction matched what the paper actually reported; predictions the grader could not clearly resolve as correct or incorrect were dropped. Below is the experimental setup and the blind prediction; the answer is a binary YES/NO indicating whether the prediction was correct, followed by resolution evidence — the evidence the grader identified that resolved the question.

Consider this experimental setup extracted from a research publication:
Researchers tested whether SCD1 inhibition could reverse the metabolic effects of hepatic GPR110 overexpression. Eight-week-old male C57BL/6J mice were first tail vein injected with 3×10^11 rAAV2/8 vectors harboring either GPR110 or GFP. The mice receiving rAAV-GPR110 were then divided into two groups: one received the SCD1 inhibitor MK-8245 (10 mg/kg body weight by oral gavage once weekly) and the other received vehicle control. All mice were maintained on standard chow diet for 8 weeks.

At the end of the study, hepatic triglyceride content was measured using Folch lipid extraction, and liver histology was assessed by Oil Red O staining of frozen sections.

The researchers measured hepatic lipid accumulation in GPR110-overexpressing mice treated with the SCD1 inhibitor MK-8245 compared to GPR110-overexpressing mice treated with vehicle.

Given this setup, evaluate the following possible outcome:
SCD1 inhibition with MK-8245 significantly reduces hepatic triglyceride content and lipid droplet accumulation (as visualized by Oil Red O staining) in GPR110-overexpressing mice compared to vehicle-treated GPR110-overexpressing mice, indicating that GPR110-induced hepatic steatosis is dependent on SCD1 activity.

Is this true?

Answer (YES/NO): NO